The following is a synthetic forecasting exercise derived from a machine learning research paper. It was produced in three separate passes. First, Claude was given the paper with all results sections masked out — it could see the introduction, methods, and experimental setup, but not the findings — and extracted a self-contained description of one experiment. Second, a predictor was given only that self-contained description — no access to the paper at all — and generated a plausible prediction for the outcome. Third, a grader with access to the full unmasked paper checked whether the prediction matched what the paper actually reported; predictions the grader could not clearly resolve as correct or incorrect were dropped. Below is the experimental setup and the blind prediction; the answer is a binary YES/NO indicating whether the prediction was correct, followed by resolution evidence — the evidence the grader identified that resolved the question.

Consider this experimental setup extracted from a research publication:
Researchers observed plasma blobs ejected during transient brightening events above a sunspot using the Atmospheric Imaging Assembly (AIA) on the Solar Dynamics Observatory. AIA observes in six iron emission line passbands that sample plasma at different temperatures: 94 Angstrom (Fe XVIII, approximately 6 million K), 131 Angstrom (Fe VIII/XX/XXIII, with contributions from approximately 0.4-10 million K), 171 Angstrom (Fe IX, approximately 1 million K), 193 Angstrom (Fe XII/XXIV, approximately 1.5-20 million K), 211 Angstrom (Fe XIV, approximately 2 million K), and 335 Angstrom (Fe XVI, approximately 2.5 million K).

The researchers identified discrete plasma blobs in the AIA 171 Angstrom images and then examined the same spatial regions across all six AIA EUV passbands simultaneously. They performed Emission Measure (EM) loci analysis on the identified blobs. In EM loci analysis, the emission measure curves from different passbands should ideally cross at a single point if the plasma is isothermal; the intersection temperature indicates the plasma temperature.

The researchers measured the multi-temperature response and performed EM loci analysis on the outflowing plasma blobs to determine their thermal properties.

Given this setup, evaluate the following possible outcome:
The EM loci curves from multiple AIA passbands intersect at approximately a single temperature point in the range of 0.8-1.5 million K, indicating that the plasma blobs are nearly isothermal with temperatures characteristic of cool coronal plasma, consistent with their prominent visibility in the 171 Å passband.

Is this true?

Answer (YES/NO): NO